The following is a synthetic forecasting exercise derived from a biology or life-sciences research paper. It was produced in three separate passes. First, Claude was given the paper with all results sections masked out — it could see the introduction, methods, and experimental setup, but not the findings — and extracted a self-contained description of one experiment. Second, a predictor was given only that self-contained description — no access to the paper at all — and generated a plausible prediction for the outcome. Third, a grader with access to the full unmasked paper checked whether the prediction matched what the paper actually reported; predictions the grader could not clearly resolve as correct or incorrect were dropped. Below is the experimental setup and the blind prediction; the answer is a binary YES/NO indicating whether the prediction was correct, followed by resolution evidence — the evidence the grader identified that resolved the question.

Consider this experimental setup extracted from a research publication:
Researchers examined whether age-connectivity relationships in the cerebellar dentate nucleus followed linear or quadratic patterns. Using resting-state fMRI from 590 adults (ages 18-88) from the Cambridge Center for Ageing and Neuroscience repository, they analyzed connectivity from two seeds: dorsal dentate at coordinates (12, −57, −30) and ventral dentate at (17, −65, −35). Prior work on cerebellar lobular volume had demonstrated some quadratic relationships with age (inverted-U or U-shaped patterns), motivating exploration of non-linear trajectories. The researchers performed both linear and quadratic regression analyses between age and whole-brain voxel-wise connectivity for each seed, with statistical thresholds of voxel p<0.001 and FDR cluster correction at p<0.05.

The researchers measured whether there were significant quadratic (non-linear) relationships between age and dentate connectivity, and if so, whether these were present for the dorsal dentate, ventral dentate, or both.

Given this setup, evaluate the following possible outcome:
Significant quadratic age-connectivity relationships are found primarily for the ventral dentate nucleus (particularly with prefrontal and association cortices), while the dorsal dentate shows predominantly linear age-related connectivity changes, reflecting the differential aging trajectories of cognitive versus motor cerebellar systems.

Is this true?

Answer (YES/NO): NO